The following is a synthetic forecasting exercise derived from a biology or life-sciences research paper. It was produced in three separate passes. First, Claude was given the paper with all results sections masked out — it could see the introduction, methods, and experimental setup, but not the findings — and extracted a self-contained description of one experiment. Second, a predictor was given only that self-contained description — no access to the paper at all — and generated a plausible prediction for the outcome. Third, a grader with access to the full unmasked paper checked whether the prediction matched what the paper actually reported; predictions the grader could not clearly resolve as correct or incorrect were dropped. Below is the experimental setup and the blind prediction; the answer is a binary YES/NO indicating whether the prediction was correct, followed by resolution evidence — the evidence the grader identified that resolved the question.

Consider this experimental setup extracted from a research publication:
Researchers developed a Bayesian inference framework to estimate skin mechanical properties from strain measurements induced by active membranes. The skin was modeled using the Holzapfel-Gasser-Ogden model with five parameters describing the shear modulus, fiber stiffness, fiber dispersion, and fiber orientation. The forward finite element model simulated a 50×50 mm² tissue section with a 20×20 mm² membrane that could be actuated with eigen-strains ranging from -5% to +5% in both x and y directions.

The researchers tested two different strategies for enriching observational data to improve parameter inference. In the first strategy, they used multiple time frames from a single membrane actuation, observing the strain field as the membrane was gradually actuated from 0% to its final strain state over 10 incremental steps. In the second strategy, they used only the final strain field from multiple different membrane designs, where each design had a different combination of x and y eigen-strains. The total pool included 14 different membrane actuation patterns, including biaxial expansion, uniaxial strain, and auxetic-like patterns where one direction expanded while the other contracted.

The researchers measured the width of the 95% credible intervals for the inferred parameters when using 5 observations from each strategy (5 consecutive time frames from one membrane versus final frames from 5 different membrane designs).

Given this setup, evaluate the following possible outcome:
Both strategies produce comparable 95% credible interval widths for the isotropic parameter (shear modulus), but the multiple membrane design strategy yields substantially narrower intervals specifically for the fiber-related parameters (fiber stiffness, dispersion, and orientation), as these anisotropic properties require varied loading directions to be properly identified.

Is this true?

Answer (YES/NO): NO